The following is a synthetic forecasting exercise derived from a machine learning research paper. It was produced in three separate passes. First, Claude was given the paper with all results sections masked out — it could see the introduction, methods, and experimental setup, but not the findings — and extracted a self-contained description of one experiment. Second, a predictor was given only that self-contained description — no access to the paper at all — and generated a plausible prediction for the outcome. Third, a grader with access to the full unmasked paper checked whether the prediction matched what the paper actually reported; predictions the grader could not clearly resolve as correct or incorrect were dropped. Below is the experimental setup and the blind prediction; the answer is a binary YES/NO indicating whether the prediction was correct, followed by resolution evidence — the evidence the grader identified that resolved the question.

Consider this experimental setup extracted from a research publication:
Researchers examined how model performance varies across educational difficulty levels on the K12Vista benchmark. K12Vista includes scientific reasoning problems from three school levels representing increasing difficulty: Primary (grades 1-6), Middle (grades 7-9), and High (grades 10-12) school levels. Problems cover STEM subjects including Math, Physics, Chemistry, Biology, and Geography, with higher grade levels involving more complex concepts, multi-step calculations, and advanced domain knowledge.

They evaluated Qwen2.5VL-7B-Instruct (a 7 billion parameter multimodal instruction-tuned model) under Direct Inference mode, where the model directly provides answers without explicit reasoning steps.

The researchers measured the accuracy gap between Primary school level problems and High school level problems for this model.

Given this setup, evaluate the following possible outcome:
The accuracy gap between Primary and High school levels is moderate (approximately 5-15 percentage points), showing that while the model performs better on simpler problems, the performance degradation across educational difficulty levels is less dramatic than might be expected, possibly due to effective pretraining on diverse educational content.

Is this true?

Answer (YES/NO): YES